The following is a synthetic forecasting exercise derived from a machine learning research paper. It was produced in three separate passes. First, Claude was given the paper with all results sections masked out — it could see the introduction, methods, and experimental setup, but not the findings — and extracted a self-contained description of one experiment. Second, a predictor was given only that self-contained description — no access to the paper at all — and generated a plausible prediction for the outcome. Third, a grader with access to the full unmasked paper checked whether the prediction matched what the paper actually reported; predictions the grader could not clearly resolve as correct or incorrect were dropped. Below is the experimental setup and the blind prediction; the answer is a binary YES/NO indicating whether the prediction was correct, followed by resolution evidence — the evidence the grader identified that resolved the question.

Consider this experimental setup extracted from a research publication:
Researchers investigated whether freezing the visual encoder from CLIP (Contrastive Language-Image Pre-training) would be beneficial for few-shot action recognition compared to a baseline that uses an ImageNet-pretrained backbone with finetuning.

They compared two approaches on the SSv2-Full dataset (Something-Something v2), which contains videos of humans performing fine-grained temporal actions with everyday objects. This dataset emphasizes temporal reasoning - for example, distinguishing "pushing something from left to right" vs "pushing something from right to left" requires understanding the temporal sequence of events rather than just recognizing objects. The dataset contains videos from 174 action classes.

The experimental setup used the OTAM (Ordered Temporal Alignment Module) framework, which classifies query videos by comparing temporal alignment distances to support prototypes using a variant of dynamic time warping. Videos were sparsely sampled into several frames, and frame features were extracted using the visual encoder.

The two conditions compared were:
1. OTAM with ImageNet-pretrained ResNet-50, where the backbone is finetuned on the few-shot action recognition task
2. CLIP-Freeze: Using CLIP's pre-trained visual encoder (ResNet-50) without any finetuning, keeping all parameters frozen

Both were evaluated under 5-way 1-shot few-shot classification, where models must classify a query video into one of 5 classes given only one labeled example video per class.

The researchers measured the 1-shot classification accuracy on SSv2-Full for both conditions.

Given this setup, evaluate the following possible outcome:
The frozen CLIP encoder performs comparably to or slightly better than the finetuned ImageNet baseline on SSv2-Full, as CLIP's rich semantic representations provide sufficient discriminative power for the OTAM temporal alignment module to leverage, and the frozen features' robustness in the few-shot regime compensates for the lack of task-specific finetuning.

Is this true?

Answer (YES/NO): NO